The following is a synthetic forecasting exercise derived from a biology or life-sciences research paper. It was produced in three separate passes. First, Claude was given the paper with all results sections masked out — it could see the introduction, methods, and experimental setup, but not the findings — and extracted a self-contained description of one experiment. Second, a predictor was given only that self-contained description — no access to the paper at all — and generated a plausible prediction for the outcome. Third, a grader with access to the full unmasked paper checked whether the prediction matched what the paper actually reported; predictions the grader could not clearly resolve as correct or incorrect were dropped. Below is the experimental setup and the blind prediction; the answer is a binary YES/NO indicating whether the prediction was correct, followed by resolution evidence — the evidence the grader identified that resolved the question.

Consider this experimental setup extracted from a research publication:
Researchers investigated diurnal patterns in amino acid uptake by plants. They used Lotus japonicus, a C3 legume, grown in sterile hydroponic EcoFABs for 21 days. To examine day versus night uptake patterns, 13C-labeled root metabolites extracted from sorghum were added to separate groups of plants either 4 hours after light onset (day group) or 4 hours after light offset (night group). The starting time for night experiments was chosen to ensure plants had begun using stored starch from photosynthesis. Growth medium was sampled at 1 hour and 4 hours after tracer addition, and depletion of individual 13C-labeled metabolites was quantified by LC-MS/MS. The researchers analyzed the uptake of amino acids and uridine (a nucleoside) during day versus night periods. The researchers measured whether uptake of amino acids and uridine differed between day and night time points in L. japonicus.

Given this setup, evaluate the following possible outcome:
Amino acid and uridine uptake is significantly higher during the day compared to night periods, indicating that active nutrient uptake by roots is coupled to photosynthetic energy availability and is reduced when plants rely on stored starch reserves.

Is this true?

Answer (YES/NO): YES